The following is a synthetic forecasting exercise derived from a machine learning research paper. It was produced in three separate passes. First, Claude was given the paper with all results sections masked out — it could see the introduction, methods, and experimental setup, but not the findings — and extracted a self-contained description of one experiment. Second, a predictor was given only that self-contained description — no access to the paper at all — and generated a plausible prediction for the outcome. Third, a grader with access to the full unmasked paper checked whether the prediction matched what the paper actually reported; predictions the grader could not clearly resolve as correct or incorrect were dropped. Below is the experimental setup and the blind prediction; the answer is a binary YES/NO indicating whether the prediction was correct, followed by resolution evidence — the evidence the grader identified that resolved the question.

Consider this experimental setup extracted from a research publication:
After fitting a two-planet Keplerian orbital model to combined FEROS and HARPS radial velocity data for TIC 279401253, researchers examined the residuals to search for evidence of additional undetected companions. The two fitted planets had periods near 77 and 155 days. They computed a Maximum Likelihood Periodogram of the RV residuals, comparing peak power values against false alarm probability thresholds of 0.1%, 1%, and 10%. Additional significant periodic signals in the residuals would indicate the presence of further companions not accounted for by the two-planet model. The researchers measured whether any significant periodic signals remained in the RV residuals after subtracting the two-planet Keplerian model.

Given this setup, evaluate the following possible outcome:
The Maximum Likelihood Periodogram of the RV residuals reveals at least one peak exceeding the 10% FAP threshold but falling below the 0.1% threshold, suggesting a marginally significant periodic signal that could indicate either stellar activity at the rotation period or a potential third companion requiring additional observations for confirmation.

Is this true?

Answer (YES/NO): NO